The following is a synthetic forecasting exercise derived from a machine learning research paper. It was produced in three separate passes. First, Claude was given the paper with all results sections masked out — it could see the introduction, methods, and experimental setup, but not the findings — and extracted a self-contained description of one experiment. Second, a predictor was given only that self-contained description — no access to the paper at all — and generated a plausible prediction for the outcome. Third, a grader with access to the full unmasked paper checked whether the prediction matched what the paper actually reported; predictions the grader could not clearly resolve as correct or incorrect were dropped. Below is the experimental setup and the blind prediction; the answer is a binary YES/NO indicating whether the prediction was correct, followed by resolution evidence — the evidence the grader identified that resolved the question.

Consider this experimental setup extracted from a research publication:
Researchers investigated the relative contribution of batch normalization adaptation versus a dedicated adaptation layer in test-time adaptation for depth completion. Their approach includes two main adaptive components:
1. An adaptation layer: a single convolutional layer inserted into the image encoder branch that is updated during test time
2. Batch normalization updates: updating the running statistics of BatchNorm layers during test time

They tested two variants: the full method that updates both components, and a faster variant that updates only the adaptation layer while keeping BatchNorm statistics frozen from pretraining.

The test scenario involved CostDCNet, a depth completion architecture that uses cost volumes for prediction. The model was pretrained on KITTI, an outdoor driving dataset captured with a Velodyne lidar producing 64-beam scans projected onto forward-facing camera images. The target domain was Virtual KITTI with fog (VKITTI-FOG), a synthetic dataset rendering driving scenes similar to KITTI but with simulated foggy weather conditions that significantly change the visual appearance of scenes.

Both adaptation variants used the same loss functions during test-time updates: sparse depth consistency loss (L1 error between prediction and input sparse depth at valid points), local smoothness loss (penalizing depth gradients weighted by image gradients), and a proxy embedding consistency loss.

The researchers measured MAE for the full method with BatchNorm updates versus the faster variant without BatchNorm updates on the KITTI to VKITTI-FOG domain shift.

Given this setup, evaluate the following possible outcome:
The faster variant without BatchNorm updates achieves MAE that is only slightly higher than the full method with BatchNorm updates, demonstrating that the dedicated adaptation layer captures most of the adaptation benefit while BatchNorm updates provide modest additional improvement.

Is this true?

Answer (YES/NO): NO